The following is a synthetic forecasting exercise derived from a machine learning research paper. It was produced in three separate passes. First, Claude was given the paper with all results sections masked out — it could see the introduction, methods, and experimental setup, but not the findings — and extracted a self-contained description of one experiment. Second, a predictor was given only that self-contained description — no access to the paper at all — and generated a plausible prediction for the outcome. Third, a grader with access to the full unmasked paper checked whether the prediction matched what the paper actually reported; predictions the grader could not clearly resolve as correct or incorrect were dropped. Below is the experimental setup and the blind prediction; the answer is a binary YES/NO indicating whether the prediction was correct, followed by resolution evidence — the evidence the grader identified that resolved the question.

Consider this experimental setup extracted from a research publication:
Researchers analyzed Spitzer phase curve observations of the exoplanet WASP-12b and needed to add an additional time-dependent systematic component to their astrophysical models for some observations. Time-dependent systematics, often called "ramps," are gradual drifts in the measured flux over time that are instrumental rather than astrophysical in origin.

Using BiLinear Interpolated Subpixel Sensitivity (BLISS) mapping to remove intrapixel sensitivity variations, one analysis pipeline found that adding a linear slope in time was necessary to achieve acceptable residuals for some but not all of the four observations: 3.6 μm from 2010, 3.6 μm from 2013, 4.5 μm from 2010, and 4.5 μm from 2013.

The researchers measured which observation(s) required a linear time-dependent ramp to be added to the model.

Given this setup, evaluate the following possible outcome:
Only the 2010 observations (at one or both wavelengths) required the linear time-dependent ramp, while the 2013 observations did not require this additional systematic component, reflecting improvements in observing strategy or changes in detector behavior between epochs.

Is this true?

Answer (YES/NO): NO